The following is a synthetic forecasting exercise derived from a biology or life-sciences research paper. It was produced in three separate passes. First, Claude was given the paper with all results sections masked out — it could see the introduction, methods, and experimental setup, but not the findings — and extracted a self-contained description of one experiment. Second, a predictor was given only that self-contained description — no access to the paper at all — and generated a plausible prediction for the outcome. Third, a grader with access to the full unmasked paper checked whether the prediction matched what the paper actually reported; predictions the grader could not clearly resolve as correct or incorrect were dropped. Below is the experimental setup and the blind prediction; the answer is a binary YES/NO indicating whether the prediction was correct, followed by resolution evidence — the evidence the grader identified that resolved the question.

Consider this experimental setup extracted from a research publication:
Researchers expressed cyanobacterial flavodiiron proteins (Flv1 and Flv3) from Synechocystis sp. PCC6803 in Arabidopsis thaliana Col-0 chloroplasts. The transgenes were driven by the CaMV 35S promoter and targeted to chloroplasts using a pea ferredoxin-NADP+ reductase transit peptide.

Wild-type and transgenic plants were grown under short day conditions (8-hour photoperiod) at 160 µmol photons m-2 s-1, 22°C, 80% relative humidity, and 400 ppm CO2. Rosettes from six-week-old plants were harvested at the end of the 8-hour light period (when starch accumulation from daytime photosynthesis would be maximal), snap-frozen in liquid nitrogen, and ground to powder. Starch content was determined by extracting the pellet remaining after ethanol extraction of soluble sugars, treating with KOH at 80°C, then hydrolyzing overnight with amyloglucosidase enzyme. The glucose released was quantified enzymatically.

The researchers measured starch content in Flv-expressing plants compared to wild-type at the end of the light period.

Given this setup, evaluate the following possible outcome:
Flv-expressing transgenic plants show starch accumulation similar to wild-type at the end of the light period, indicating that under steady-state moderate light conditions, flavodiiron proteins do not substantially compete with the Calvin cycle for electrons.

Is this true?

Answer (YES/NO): NO